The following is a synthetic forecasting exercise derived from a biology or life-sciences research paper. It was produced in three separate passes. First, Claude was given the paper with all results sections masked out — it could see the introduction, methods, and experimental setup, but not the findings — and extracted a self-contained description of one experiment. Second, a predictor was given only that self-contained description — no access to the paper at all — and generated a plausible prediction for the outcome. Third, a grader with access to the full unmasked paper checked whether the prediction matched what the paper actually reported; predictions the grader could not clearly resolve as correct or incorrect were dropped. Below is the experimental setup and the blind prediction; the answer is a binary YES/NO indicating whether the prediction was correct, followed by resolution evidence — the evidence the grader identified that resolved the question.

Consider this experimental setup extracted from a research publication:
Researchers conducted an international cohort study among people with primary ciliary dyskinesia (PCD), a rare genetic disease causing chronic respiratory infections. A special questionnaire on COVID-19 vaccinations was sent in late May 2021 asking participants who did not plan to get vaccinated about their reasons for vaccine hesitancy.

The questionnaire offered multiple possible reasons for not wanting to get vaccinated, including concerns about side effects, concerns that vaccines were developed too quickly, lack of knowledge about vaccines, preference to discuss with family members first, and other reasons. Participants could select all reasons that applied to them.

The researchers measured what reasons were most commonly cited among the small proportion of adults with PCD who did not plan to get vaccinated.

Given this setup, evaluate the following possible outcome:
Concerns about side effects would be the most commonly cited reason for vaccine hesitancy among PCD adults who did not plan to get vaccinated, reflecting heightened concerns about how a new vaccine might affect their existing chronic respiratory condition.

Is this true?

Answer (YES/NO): YES